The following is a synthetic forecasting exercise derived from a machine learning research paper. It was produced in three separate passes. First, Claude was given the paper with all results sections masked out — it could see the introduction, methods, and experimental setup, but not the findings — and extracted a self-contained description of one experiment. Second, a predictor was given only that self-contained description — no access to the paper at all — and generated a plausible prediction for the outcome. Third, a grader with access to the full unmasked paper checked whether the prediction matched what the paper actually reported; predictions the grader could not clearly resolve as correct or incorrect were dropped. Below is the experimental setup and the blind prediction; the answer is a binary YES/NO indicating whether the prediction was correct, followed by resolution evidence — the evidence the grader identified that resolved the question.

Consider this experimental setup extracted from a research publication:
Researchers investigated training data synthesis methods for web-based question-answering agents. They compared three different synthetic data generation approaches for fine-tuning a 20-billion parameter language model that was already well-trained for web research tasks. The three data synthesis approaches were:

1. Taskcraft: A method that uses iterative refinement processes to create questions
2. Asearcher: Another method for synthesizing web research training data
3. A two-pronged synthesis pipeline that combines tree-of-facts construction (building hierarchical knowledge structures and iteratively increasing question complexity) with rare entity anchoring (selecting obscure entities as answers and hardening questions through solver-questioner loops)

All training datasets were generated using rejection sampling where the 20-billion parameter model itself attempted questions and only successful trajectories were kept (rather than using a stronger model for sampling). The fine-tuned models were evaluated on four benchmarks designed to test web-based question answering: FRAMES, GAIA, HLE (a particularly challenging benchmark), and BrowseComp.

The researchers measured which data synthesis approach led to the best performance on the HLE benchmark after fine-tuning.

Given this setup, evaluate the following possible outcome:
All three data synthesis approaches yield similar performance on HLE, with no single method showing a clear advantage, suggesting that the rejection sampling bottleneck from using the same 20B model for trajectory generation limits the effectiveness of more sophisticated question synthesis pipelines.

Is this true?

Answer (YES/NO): YES